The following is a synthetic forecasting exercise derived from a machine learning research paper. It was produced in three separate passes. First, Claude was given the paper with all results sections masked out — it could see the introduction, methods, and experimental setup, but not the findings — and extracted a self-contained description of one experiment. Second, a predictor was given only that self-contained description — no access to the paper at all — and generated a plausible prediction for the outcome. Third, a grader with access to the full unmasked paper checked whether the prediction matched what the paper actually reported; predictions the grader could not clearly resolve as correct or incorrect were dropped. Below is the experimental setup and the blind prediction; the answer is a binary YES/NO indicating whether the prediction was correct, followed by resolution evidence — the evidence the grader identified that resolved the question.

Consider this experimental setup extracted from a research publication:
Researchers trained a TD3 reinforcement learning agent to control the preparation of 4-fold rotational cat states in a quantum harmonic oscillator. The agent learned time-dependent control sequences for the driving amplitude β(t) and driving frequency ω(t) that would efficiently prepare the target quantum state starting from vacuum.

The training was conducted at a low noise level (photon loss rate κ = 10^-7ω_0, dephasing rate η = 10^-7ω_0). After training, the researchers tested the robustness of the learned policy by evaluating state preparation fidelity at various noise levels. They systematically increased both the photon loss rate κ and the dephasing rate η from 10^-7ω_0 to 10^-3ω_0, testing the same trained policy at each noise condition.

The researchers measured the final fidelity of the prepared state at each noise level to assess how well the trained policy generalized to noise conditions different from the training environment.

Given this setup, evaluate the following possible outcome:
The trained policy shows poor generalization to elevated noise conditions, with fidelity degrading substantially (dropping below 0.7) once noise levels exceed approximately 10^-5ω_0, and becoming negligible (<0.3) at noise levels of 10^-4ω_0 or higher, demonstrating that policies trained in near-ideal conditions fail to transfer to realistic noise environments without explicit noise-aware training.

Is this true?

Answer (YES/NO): NO